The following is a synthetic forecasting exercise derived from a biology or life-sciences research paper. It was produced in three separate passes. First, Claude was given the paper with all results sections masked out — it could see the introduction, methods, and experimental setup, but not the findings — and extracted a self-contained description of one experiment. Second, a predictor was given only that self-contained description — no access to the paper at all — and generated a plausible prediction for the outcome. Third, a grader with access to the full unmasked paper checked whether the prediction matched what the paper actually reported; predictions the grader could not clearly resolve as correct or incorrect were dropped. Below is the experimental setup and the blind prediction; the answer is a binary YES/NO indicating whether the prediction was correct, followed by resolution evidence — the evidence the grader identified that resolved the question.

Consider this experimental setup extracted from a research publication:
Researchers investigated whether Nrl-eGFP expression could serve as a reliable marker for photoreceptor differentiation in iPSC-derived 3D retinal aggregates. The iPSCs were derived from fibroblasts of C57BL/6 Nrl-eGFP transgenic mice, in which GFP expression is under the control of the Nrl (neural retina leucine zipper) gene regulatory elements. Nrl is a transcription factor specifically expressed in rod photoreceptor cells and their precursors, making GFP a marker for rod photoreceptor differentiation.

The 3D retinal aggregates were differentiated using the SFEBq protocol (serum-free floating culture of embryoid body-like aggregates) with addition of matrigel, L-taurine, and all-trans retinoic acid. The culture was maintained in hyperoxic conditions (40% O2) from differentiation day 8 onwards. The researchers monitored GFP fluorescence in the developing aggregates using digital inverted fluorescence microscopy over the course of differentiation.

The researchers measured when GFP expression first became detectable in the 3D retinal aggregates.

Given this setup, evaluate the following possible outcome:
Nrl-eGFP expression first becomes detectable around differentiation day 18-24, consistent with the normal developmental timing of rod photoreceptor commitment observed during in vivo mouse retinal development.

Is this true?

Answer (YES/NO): YES